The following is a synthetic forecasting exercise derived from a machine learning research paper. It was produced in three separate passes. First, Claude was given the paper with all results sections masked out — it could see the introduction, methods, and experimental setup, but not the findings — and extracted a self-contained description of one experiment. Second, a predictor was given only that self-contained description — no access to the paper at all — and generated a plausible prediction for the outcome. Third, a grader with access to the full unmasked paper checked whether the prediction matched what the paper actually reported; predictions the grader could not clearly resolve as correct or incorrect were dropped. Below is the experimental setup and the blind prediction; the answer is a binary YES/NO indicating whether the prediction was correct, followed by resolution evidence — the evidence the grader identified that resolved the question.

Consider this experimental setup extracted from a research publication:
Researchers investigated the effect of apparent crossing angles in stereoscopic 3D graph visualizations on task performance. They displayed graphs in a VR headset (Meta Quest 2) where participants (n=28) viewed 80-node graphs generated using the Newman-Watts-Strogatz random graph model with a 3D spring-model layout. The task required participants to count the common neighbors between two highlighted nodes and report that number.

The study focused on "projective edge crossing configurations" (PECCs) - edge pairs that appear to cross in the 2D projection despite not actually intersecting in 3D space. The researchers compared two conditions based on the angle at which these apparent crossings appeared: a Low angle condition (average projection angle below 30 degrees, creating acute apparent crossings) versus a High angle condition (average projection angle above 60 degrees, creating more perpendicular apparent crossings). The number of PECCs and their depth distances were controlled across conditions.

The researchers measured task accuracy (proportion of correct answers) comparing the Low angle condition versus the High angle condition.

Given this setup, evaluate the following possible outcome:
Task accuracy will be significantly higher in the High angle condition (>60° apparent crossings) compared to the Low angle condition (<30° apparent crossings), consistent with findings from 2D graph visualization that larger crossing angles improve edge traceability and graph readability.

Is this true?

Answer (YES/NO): NO